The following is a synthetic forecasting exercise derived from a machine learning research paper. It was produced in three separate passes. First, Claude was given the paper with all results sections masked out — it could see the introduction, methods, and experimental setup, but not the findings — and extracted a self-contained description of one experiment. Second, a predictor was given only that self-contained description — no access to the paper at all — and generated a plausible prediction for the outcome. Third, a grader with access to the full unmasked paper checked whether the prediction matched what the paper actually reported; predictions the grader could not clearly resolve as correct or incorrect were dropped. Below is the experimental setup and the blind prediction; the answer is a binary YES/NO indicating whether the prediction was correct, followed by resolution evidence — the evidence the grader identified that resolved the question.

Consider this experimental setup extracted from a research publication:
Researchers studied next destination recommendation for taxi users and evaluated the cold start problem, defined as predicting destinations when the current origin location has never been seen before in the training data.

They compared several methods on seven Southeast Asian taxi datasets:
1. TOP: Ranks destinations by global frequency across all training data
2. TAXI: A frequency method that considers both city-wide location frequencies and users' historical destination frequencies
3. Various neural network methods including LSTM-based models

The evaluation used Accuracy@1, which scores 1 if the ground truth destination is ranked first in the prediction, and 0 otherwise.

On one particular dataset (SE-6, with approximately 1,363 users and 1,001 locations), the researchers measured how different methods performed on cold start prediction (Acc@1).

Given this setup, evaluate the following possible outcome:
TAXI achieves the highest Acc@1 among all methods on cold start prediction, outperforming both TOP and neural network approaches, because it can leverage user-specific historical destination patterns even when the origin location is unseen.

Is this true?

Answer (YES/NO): NO